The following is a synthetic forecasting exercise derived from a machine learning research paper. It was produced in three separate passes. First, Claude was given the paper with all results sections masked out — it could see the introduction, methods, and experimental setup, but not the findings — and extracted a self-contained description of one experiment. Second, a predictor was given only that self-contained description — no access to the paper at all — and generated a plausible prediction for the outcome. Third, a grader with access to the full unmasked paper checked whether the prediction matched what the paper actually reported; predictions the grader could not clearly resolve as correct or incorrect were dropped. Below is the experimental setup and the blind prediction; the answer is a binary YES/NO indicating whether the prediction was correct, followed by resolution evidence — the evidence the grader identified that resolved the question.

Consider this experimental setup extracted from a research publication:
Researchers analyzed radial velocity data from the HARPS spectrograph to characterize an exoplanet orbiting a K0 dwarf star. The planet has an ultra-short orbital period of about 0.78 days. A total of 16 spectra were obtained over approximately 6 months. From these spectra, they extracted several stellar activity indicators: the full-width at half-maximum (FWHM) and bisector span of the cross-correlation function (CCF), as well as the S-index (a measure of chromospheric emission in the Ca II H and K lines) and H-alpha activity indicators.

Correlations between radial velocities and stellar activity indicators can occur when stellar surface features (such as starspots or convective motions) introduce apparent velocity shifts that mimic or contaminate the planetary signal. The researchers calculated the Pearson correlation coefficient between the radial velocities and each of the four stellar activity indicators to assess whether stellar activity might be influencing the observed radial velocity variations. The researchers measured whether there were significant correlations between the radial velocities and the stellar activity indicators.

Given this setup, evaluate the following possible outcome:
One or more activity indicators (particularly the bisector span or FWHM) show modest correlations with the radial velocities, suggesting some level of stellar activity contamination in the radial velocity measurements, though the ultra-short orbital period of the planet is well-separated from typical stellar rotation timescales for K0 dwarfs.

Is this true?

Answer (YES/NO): NO